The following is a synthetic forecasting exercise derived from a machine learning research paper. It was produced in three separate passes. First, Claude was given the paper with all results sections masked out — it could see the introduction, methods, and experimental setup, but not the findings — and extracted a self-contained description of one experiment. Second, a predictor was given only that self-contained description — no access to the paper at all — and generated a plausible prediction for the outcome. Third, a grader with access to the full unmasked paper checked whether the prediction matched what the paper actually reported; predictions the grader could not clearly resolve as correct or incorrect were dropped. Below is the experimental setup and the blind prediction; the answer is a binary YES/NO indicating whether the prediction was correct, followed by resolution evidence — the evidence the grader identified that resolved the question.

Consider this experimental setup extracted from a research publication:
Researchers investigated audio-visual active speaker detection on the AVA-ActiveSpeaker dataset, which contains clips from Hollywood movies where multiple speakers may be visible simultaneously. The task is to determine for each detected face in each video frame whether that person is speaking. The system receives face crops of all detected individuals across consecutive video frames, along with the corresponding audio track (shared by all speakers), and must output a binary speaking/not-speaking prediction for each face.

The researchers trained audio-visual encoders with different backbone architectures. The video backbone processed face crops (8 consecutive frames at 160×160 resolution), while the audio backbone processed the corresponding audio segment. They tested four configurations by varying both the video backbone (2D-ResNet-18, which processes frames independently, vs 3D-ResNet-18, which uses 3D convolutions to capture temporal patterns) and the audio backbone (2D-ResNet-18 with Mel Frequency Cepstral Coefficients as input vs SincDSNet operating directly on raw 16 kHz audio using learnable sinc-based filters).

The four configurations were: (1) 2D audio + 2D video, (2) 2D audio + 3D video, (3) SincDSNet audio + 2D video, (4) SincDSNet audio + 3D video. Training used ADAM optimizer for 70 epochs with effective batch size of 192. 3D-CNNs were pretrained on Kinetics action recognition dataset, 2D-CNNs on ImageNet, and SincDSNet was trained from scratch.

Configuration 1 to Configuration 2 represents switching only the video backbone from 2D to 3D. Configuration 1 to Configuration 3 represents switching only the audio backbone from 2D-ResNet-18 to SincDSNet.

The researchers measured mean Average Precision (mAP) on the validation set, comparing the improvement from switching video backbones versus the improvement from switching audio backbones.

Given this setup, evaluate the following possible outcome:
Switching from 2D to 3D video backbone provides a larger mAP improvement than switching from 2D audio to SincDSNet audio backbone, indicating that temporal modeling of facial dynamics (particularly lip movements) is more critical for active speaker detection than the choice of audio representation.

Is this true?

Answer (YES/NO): YES